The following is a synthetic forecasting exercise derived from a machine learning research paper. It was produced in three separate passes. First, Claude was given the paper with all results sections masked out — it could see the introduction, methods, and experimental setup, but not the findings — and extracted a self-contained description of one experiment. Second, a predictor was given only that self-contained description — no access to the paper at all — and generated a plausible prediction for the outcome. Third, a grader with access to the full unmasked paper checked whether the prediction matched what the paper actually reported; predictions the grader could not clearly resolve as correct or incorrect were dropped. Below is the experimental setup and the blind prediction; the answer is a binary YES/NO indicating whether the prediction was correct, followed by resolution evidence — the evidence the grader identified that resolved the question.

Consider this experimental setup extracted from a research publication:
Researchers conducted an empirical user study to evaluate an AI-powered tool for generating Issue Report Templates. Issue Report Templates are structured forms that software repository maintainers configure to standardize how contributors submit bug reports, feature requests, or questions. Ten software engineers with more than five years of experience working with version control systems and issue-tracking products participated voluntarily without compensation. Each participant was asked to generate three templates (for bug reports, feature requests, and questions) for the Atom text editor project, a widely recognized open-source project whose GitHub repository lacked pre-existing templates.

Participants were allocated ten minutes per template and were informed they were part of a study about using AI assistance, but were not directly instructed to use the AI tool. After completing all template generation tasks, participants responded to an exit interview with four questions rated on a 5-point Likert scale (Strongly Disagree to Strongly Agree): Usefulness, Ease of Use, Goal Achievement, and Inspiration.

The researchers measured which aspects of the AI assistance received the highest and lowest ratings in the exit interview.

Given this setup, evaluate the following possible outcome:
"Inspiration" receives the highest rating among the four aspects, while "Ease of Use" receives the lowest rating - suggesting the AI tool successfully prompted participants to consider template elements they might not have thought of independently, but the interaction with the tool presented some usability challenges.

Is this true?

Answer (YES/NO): NO